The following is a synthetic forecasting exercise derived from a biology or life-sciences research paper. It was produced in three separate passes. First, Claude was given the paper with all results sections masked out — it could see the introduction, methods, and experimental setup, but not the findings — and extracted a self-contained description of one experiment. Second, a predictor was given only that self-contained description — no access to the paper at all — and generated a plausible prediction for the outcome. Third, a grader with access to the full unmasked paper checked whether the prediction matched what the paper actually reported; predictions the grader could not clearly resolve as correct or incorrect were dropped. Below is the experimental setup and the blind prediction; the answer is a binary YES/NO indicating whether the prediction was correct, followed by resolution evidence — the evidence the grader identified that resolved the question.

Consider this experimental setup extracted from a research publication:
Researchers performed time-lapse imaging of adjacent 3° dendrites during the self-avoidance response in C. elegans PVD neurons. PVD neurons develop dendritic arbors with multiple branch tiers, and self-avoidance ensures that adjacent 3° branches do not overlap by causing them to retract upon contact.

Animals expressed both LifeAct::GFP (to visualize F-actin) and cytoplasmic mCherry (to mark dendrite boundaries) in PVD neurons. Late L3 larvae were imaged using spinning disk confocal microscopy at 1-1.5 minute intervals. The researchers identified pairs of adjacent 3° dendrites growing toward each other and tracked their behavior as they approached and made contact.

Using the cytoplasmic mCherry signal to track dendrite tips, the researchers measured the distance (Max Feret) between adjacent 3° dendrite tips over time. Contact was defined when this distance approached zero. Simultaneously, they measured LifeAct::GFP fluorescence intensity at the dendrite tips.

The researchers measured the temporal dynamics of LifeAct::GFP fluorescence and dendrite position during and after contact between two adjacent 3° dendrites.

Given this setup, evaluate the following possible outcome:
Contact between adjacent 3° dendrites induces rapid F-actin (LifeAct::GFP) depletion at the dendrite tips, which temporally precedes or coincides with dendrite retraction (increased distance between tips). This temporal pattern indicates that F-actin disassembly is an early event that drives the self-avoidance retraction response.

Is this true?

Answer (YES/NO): NO